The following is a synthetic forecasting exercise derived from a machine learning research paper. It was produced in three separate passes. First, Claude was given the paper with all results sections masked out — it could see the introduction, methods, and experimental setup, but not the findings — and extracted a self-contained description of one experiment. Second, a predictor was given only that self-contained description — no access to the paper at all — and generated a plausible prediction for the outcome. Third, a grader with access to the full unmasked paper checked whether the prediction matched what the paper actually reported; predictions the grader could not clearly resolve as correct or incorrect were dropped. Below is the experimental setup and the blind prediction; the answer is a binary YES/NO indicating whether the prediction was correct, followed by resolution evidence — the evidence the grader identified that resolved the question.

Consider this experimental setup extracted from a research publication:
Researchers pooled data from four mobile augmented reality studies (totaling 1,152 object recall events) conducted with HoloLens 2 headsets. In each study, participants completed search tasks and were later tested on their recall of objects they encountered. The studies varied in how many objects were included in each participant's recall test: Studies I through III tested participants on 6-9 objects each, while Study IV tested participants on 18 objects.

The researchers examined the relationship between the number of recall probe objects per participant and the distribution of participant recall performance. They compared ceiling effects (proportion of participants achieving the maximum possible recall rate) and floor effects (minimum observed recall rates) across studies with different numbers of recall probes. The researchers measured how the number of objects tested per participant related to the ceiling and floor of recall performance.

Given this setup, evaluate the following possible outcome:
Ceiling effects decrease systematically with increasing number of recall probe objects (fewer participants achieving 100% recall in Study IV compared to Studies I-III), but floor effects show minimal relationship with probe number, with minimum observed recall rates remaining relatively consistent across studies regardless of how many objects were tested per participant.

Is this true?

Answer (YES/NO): NO